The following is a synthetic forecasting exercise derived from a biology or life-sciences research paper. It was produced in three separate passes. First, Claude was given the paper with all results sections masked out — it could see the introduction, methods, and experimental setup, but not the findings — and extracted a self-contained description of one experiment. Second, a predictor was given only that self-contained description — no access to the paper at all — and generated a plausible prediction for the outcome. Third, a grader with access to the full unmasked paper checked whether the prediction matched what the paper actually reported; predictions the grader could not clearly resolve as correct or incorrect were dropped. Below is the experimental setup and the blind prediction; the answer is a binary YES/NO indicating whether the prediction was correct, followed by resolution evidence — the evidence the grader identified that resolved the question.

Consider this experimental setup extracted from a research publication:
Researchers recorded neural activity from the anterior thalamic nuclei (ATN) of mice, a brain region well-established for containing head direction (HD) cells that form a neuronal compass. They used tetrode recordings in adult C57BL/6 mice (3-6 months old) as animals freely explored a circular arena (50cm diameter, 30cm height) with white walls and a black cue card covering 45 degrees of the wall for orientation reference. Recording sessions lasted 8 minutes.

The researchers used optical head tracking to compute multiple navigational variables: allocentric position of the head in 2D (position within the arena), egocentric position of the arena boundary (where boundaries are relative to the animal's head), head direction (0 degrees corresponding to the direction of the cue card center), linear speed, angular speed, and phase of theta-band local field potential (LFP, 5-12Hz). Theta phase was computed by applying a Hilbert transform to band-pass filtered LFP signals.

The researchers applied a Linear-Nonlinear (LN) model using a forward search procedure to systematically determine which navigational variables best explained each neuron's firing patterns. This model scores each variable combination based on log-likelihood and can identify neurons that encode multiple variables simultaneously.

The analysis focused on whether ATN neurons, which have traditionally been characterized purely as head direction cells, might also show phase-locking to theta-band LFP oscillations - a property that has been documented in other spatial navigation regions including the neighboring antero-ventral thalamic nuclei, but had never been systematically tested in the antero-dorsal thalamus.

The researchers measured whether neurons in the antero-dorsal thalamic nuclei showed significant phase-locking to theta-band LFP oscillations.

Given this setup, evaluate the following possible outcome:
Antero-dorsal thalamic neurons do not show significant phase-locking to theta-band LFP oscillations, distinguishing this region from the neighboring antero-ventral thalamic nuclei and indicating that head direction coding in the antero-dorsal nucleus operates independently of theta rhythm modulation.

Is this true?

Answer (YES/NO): NO